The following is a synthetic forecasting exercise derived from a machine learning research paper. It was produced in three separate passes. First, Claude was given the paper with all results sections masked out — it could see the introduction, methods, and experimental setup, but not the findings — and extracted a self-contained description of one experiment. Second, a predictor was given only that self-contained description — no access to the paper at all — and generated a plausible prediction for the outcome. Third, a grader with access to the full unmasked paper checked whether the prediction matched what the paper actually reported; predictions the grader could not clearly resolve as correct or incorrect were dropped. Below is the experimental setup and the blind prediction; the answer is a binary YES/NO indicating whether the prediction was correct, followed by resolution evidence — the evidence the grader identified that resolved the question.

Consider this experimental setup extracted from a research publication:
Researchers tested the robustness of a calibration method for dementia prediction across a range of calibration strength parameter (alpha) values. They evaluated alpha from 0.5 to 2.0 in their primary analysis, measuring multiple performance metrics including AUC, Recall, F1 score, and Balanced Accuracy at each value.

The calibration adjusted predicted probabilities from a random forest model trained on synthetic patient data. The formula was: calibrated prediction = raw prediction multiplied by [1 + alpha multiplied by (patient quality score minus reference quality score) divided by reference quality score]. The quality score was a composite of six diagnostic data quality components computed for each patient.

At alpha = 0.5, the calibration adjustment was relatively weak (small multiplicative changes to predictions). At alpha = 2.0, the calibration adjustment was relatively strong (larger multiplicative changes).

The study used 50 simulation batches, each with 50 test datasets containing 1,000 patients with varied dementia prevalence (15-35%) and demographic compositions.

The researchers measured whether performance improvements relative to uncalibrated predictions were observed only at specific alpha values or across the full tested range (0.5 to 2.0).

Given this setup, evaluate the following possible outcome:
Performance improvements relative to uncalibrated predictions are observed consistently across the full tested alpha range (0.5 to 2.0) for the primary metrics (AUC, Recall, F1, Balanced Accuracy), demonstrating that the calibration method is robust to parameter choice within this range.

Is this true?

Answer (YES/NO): YES